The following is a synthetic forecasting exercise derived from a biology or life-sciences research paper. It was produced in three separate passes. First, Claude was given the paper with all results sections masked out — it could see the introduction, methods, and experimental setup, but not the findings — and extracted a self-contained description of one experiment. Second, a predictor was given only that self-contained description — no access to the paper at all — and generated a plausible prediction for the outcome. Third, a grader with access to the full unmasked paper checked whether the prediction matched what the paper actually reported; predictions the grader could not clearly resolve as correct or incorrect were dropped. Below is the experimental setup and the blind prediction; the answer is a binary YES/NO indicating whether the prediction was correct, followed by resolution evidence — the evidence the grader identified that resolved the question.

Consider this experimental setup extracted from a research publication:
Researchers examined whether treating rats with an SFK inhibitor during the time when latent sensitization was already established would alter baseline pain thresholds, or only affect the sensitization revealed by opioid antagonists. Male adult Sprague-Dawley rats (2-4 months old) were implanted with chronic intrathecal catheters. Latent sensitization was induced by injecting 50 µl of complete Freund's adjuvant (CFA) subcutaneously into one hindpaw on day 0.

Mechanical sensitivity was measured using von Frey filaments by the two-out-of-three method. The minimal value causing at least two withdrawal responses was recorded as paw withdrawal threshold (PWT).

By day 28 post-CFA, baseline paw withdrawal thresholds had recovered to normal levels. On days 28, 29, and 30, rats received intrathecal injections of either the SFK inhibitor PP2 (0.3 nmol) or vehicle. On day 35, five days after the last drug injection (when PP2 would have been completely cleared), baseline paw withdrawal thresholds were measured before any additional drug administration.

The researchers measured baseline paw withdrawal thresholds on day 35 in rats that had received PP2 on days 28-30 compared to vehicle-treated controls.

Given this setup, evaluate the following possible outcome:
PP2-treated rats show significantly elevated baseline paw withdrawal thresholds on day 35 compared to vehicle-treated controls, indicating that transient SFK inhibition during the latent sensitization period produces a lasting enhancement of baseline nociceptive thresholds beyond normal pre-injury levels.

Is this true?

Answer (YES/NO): NO